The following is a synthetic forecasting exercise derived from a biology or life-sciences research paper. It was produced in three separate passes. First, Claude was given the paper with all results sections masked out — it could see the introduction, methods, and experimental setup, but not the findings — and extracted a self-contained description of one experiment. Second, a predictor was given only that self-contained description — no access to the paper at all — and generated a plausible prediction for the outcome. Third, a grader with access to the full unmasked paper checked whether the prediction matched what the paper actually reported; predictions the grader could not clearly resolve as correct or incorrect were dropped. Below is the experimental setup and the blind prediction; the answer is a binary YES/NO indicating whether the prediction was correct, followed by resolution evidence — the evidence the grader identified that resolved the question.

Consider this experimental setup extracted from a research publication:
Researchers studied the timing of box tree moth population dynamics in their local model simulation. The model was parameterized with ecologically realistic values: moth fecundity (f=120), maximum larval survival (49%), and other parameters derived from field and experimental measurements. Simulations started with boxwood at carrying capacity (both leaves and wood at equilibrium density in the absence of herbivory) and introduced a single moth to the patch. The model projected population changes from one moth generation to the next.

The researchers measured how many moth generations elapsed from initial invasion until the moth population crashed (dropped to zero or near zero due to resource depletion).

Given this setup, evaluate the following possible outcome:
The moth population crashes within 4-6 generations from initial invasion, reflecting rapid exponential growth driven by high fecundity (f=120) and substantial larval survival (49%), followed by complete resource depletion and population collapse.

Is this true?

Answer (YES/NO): NO